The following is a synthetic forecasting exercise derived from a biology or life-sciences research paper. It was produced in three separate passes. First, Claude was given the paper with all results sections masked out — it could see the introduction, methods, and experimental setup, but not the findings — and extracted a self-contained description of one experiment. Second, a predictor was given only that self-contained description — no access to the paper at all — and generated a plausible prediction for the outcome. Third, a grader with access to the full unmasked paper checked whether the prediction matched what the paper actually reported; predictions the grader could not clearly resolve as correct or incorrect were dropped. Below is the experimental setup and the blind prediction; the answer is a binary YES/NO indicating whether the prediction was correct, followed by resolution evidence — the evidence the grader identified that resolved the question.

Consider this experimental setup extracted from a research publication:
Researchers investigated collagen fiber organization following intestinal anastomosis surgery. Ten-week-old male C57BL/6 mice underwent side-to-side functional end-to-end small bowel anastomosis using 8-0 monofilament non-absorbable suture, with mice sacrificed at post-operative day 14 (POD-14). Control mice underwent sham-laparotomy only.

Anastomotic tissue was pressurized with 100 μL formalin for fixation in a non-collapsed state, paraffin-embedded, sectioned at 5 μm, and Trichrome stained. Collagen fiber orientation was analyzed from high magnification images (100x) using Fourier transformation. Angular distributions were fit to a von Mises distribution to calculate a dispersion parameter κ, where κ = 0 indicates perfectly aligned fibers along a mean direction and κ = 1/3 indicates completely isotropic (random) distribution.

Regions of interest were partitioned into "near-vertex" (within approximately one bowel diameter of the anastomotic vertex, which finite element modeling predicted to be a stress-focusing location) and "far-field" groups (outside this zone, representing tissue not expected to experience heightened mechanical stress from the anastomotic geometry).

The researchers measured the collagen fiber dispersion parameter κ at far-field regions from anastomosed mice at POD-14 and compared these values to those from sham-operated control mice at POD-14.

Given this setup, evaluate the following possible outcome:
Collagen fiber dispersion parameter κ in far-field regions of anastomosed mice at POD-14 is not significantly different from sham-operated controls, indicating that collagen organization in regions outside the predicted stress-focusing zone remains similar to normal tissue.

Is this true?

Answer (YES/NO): YES